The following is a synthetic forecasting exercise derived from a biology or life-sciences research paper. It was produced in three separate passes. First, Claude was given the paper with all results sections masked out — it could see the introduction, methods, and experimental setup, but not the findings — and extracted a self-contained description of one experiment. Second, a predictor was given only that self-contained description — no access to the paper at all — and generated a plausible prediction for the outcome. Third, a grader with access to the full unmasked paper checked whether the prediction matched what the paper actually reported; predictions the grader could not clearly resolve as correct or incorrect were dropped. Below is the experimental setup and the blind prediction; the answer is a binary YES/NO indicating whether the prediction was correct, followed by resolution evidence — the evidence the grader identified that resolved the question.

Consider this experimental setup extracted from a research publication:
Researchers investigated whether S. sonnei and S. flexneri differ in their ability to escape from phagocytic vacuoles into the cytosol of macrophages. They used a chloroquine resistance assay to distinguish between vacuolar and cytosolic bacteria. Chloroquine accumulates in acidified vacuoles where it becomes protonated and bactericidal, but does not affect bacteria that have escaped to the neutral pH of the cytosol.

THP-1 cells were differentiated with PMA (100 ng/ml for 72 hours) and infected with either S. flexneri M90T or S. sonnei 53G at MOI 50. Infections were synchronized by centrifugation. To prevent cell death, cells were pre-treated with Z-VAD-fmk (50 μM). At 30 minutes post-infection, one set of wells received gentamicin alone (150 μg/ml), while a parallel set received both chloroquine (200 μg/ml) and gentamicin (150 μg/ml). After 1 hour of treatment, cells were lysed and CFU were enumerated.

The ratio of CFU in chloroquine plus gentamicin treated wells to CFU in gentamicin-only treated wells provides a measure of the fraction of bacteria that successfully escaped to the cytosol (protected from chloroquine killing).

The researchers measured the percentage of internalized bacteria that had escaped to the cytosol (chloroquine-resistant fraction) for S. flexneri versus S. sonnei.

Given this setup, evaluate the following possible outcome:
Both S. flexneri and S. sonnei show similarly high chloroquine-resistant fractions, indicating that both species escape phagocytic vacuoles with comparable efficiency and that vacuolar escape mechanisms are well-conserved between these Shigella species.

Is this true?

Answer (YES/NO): NO